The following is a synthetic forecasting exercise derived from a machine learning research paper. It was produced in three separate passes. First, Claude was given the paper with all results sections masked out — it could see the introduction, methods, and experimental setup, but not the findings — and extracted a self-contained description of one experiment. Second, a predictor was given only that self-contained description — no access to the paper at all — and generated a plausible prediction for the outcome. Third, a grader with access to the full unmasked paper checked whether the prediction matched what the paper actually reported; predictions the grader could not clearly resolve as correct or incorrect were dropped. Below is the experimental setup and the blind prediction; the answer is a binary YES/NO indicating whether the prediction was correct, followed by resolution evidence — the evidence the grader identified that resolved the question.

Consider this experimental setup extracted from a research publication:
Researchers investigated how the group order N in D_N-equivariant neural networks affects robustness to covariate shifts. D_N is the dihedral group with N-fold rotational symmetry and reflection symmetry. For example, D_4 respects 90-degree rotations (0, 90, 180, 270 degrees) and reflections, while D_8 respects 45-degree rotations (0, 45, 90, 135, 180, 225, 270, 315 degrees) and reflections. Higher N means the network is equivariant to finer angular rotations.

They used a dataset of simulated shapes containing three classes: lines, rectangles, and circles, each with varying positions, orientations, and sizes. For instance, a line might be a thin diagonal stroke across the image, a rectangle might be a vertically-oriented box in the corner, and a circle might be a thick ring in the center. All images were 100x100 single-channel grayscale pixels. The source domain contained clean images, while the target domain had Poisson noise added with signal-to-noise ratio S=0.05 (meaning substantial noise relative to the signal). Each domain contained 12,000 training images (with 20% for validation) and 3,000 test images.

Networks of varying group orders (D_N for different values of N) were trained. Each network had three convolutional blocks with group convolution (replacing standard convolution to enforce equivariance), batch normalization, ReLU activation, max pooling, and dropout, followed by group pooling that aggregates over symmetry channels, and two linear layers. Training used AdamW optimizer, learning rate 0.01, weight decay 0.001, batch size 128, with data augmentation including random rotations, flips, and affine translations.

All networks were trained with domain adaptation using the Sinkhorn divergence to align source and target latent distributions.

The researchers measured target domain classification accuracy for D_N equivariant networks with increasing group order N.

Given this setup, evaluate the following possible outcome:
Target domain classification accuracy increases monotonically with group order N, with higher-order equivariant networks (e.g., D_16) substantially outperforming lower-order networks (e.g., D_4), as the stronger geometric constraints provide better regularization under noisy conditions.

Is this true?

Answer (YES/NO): YES